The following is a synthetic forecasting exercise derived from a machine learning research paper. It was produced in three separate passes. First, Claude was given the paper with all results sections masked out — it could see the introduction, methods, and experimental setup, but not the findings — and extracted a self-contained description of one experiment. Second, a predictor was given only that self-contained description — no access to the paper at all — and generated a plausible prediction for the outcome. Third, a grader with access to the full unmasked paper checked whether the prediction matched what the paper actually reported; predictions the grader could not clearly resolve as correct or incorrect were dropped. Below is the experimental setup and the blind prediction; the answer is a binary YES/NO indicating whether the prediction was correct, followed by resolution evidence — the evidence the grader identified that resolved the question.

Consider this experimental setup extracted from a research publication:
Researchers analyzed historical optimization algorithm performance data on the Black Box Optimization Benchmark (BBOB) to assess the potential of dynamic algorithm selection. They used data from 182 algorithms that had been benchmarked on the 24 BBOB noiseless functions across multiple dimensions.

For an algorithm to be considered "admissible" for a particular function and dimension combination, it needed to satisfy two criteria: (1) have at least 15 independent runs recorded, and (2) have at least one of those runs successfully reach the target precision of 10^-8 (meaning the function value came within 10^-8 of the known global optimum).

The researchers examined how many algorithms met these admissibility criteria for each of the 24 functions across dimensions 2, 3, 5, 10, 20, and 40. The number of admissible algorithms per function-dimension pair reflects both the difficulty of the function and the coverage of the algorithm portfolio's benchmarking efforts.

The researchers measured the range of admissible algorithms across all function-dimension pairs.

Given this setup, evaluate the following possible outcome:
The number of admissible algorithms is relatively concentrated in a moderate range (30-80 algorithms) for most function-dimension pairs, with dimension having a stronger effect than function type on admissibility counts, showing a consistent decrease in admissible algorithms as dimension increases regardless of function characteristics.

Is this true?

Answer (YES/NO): NO